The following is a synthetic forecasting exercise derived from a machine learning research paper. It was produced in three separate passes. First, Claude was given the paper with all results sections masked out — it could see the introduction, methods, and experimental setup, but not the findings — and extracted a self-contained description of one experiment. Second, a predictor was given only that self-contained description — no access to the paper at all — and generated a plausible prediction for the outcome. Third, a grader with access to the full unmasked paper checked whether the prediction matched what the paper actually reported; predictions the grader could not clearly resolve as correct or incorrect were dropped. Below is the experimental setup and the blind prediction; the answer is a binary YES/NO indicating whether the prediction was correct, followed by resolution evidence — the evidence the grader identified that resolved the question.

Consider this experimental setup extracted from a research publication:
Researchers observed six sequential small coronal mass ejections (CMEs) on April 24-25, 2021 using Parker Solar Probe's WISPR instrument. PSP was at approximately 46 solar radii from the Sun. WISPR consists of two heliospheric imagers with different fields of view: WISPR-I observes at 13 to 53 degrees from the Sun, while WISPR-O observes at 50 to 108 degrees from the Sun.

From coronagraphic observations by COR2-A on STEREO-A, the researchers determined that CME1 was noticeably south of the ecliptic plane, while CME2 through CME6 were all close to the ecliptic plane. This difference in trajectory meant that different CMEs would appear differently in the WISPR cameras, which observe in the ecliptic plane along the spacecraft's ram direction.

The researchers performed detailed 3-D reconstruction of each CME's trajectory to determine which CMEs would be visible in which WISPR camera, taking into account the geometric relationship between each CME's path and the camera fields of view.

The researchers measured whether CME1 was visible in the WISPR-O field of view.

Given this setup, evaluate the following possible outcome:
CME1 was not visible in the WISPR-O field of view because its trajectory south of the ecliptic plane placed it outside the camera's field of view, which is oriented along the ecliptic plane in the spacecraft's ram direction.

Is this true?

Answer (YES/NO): YES